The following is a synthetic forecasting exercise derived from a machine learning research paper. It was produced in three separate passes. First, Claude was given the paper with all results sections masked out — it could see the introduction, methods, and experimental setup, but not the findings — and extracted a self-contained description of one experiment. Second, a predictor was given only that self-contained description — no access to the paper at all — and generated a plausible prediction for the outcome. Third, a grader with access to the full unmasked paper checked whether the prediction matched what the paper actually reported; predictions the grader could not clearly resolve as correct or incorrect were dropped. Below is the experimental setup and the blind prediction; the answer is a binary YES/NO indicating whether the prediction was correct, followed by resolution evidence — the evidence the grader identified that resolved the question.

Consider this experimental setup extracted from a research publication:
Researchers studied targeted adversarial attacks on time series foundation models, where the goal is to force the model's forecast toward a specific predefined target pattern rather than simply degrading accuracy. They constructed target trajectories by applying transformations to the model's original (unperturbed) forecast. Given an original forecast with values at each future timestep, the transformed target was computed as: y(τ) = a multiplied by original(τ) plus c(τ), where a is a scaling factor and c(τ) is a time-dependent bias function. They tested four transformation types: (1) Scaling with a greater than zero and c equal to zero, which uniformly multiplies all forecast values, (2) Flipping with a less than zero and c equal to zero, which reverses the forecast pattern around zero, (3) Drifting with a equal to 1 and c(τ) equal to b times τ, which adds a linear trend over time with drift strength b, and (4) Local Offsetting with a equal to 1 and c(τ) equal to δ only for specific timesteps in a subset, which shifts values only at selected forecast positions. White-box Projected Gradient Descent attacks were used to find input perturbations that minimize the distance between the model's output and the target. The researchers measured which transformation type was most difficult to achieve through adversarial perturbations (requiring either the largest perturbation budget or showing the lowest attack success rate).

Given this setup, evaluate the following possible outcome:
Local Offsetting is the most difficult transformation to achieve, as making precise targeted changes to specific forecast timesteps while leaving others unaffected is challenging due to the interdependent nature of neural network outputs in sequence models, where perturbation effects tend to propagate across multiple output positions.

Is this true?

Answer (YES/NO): YES